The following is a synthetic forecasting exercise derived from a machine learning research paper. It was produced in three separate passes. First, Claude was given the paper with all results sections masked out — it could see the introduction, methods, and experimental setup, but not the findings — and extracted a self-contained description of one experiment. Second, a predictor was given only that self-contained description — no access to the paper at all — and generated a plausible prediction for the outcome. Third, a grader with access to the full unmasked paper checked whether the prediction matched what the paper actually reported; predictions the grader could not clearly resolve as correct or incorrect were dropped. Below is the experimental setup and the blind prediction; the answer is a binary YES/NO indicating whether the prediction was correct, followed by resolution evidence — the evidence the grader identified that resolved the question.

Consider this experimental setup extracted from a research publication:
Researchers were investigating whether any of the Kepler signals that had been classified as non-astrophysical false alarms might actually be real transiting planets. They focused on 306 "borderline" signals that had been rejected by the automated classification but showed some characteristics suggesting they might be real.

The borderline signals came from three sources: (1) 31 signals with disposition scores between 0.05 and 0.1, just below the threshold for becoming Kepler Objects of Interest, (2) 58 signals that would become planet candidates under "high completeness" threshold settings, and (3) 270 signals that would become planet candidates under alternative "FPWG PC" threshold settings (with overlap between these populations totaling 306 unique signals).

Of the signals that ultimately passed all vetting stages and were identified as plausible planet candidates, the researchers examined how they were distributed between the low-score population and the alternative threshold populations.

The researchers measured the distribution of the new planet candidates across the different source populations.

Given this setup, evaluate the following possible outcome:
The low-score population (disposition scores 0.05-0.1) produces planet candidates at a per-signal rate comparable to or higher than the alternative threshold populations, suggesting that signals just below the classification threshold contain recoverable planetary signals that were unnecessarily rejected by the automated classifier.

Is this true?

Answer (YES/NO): YES